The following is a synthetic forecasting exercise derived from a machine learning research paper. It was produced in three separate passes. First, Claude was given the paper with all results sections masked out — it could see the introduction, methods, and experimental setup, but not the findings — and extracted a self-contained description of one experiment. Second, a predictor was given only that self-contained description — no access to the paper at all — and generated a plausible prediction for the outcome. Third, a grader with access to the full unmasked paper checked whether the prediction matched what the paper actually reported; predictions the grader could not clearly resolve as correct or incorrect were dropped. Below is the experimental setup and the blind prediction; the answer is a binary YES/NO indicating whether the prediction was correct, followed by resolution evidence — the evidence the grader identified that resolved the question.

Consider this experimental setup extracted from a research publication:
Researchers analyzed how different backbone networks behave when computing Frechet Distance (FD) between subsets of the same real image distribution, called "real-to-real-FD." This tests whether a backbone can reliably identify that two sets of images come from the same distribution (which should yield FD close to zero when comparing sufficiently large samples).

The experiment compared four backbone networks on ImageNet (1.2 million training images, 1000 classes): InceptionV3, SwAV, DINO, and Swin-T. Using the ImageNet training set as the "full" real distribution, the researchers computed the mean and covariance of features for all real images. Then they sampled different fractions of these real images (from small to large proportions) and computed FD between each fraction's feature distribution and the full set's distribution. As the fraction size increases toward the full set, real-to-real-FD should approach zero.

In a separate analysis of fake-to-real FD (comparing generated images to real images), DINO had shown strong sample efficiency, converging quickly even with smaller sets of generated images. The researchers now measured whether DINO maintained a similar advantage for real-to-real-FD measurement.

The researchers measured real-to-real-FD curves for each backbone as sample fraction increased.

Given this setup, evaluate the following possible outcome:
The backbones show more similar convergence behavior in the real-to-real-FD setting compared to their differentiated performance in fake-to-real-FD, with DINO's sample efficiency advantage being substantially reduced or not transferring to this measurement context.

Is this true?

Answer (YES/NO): YES